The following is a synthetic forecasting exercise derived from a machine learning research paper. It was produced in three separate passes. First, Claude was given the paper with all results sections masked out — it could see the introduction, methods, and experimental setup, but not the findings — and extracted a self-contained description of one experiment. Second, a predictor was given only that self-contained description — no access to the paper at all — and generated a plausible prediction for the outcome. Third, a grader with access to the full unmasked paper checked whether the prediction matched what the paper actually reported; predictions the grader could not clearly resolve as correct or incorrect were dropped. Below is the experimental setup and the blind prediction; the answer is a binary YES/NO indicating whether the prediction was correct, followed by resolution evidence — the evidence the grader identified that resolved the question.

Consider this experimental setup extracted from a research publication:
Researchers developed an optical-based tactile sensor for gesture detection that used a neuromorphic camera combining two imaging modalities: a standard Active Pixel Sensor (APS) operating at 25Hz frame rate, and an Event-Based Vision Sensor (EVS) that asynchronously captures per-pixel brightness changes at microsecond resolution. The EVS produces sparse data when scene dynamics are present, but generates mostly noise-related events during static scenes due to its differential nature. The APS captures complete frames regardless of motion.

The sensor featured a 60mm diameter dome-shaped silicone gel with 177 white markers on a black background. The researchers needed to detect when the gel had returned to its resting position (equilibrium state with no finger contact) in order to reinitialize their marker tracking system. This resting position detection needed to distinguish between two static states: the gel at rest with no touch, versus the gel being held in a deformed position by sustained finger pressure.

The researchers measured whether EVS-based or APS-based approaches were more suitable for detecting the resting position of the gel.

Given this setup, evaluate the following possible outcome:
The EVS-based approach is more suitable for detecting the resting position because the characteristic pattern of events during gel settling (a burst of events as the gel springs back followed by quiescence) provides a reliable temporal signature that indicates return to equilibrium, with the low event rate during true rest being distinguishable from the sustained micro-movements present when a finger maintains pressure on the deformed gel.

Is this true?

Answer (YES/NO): NO